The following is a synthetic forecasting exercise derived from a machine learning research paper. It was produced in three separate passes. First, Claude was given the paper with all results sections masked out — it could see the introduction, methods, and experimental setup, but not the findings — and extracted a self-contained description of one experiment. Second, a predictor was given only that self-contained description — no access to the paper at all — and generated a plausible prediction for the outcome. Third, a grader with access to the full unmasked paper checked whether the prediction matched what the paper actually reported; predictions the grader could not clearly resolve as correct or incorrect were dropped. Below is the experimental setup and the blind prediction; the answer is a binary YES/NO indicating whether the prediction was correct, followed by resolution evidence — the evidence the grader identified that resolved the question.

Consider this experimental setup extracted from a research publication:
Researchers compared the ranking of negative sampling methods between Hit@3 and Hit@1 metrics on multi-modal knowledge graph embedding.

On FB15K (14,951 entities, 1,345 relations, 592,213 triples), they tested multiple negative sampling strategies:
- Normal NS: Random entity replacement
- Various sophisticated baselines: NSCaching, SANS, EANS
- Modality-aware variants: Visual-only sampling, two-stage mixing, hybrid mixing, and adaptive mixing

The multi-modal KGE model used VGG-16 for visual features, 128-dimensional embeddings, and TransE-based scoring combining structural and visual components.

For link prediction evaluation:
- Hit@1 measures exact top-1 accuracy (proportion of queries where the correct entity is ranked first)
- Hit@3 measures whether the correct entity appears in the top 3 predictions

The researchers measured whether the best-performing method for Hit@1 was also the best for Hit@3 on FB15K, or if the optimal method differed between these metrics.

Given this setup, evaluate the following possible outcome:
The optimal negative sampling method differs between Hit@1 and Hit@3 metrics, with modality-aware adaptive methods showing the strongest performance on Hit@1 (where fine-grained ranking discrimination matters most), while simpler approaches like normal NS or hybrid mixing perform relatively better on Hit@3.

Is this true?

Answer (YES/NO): YES